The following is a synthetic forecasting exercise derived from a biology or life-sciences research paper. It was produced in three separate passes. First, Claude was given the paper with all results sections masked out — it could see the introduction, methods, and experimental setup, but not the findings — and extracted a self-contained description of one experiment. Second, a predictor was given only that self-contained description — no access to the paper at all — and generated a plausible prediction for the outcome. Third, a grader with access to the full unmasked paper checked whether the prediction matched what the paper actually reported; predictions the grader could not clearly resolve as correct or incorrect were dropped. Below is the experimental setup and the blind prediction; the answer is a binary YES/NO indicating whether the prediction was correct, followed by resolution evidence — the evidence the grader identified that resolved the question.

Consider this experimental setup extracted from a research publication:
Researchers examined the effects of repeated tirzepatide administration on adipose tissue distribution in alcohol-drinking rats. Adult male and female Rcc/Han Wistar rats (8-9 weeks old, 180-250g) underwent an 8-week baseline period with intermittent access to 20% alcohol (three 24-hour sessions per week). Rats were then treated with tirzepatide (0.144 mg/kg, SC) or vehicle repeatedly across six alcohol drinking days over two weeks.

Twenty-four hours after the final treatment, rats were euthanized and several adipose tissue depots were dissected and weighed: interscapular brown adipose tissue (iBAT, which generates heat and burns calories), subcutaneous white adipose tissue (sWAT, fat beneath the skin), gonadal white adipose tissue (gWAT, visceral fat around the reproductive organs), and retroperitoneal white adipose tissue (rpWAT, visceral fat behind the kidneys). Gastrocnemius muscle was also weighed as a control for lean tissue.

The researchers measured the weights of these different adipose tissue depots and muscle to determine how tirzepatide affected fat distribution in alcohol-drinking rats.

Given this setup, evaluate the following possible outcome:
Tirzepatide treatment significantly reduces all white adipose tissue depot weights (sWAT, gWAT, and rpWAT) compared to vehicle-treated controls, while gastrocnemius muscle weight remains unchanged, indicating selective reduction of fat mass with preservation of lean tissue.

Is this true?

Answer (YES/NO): YES